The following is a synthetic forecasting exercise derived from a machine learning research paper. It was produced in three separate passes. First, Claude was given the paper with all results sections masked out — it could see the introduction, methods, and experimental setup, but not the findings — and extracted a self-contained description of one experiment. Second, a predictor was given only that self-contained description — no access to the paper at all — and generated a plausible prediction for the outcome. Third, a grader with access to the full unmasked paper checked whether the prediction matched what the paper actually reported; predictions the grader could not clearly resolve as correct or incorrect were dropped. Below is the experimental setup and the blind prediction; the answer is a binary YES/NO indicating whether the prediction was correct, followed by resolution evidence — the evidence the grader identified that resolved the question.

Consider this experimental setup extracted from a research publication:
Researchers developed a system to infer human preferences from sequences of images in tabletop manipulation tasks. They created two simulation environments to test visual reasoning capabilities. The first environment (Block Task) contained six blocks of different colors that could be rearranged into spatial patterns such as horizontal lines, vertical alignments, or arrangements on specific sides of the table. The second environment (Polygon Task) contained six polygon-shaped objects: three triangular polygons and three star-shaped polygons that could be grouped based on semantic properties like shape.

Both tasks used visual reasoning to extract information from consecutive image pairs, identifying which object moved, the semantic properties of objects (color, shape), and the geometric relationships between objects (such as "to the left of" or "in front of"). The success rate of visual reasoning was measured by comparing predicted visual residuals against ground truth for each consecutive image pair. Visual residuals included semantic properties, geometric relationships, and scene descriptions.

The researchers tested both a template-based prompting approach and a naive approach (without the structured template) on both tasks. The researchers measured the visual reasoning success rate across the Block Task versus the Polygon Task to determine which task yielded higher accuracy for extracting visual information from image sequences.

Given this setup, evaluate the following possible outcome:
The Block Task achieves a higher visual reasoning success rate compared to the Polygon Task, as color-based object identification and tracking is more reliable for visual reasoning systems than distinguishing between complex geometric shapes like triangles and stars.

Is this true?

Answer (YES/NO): NO